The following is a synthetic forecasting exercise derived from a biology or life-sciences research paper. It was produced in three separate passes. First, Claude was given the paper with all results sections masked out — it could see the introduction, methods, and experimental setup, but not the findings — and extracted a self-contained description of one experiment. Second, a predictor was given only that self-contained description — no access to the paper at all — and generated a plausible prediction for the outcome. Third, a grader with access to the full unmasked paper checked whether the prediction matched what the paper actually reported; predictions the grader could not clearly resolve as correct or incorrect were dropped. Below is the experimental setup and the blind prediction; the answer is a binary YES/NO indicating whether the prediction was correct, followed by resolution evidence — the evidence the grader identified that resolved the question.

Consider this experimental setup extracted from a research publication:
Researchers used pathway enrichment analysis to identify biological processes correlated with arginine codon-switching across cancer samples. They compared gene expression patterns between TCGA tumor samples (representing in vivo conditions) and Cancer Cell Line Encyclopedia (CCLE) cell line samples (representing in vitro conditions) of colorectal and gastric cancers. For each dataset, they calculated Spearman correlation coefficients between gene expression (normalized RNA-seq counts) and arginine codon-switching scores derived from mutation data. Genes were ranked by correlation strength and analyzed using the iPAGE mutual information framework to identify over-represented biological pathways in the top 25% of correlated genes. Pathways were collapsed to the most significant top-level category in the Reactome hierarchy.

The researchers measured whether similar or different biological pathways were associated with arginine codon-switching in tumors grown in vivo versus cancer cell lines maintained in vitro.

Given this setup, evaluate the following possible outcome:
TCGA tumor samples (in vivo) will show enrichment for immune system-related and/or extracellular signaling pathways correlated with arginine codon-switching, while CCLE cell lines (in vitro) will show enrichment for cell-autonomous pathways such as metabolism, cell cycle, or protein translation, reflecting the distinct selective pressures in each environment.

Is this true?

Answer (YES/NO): NO